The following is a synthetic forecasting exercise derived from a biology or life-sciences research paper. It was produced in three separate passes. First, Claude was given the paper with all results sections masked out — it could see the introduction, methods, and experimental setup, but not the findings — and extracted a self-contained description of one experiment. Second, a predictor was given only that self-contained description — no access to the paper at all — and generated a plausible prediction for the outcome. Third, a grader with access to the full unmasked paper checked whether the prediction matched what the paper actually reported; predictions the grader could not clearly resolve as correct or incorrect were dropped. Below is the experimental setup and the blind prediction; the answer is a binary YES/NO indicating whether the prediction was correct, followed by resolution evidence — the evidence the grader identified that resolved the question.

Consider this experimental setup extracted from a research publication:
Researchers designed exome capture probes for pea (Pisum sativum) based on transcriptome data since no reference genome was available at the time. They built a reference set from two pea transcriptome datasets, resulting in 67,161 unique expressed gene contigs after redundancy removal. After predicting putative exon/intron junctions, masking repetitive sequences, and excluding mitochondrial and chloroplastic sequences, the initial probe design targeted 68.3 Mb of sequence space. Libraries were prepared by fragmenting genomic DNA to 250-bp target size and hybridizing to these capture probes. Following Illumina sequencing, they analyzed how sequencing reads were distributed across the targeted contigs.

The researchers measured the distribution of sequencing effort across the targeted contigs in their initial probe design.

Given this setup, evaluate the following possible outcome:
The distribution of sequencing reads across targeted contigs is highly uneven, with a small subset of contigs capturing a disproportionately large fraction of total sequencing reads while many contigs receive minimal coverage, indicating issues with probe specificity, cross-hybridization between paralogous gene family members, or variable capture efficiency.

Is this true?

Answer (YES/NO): YES